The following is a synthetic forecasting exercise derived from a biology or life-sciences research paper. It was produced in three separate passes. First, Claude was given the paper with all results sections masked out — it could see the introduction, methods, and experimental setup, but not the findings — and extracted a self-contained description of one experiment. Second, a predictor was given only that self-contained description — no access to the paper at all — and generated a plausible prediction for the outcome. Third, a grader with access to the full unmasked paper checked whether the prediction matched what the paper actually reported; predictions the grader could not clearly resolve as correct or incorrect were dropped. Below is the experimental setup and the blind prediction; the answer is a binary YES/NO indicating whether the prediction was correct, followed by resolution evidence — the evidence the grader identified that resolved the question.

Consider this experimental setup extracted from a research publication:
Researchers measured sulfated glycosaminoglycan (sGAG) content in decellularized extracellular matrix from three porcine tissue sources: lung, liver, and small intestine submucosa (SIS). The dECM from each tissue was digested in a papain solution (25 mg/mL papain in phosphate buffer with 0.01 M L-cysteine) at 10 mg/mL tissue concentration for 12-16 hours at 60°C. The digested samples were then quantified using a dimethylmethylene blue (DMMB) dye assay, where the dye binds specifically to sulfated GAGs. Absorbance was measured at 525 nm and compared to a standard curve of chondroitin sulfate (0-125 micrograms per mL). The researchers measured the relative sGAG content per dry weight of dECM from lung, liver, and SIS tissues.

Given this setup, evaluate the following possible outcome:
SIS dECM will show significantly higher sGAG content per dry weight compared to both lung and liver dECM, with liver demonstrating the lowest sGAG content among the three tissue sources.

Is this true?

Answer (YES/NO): NO